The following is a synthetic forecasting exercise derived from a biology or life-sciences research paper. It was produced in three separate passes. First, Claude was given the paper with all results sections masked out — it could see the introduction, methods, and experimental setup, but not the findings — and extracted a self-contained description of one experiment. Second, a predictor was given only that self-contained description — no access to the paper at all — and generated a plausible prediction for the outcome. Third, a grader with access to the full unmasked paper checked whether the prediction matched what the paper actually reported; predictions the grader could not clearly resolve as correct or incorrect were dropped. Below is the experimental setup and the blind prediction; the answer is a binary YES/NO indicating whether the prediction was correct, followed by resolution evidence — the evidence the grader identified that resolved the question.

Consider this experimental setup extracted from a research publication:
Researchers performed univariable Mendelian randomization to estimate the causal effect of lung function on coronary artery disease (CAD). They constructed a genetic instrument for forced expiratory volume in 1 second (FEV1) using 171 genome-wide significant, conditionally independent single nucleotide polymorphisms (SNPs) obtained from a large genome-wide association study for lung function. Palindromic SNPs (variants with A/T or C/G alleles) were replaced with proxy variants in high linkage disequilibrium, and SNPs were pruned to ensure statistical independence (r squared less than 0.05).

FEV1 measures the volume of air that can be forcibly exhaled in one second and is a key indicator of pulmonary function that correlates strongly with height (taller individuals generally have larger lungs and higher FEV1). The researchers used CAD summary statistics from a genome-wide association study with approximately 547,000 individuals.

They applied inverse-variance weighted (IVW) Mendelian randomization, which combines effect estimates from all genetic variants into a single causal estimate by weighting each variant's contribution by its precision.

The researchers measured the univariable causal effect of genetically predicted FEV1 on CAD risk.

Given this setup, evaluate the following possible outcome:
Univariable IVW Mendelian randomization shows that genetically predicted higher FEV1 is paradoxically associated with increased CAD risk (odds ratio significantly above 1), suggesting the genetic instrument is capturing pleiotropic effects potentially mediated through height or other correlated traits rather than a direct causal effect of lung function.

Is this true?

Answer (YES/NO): NO